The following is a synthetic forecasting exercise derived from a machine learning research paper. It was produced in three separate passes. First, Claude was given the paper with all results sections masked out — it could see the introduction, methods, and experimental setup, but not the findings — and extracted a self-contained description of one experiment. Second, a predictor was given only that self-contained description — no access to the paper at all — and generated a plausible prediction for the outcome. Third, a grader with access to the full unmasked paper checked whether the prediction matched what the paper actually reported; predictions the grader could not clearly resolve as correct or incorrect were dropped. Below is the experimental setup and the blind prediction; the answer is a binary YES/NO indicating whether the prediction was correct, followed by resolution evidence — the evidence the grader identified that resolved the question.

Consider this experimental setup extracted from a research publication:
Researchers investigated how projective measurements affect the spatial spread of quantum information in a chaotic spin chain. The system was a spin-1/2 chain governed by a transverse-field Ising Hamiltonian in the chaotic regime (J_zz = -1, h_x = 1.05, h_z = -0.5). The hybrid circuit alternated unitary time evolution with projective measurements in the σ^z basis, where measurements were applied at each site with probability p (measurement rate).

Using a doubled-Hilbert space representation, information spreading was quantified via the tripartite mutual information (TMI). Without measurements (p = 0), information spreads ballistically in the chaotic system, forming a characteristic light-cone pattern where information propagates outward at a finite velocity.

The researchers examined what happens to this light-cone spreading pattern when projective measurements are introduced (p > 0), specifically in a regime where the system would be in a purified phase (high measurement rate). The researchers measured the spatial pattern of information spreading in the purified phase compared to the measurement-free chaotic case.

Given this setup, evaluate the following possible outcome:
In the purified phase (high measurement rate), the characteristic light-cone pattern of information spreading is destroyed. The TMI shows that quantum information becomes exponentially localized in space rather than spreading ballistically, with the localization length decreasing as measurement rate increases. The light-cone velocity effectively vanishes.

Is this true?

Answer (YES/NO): NO